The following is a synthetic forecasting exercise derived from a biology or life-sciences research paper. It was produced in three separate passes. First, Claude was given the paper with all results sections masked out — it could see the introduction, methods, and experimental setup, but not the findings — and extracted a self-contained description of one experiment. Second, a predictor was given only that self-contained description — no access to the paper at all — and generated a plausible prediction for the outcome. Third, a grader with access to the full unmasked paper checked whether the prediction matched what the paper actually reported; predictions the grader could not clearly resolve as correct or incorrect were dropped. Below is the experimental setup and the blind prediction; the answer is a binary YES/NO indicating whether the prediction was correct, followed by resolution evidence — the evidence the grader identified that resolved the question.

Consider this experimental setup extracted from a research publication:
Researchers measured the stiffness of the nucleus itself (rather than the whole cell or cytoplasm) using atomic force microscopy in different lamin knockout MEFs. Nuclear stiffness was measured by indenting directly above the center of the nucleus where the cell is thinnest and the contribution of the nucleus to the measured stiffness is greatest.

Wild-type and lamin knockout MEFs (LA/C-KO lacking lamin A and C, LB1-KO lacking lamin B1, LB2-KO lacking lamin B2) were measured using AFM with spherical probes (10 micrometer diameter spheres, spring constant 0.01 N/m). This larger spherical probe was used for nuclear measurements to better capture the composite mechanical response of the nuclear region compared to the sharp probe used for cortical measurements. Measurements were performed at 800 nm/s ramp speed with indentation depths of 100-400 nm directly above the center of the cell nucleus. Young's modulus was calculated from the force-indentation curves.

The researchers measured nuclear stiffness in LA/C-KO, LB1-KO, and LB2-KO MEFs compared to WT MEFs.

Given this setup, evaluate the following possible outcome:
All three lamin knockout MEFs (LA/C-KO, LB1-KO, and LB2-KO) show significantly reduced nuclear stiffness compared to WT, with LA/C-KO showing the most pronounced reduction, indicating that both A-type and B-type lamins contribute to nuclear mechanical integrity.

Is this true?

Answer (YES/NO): NO